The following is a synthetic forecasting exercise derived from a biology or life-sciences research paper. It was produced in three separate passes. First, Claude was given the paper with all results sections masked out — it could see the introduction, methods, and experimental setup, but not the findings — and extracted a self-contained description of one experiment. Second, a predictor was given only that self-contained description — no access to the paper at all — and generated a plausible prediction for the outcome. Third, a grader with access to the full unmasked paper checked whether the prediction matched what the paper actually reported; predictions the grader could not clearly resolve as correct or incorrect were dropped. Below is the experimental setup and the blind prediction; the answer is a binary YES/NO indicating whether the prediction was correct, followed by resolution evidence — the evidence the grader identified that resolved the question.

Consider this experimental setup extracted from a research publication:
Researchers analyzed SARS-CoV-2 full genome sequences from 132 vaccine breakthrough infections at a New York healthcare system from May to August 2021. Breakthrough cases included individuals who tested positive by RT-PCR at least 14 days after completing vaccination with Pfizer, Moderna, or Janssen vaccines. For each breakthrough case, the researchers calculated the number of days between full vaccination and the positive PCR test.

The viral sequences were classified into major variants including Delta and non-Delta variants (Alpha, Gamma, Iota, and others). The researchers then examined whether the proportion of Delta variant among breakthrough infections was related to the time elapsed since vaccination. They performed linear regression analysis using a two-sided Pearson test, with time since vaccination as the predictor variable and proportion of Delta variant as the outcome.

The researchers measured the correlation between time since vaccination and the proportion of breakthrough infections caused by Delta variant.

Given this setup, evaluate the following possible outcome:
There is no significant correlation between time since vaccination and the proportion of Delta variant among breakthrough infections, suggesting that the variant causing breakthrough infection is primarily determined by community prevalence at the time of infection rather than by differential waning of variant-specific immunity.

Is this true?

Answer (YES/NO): NO